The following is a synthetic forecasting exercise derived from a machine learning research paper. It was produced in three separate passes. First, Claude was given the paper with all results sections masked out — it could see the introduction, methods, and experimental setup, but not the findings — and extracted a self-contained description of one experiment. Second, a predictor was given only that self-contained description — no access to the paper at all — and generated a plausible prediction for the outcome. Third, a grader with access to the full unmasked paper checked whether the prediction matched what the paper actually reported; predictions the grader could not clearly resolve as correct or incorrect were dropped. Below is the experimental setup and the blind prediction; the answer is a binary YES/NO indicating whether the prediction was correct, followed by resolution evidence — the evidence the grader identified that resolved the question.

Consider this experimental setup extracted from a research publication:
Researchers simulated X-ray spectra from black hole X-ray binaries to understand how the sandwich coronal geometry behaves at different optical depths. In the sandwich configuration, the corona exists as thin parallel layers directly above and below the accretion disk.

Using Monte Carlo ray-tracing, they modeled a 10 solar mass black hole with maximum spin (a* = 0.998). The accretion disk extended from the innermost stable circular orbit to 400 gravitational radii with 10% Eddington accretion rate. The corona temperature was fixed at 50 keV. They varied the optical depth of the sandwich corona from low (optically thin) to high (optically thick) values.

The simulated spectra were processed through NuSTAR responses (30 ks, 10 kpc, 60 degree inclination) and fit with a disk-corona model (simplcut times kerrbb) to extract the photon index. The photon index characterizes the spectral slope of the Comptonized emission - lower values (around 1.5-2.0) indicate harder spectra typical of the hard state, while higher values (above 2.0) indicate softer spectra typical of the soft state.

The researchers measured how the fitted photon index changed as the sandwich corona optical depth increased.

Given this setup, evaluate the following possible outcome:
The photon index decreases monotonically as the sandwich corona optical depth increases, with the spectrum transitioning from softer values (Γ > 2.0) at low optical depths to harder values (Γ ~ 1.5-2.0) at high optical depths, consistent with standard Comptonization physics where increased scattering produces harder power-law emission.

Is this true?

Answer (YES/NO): YES